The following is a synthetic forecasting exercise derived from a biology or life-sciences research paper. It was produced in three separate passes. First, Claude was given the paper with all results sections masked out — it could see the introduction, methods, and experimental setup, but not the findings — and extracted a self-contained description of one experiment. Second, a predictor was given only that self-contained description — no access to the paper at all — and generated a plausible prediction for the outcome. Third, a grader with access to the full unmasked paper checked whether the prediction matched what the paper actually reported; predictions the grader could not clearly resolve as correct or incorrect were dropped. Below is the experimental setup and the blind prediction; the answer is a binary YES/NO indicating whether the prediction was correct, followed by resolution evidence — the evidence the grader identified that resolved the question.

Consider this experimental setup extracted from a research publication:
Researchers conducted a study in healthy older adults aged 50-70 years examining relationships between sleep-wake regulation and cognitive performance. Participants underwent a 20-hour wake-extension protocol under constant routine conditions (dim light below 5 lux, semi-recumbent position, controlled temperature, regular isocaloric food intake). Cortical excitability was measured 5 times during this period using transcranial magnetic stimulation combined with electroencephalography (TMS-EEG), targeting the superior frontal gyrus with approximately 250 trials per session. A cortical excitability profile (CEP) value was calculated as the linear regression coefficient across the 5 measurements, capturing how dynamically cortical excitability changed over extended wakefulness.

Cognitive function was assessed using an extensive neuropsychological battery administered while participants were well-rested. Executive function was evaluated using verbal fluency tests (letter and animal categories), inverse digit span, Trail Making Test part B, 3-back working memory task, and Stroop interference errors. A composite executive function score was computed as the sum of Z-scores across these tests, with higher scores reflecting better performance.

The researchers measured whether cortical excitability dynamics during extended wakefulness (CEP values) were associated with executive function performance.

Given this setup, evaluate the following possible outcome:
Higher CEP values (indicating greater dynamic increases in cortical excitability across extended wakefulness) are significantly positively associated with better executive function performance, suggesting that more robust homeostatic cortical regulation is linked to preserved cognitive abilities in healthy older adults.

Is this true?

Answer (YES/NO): YES